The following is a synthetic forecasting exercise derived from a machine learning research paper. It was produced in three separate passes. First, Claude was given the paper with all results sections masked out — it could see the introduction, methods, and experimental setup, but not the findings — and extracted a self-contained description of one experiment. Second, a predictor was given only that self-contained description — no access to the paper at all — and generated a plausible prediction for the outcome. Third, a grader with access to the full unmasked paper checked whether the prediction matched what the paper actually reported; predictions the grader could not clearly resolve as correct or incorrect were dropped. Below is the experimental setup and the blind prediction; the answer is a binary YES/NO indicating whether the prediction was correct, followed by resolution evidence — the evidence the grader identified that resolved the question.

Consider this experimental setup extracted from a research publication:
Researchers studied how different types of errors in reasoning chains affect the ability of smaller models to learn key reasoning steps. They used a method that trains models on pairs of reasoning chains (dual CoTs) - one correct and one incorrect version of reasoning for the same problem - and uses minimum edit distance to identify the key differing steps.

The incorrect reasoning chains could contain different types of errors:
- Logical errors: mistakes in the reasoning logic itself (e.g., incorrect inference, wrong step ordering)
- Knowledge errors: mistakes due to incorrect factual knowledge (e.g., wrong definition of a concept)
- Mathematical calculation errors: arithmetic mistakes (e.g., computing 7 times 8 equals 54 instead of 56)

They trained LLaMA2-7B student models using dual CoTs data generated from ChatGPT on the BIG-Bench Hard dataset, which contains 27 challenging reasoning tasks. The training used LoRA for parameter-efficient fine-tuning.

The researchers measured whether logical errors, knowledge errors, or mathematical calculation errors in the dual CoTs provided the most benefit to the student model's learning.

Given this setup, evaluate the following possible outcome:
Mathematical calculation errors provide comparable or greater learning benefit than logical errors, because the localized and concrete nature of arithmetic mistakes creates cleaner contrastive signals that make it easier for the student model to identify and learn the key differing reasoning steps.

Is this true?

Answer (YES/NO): NO